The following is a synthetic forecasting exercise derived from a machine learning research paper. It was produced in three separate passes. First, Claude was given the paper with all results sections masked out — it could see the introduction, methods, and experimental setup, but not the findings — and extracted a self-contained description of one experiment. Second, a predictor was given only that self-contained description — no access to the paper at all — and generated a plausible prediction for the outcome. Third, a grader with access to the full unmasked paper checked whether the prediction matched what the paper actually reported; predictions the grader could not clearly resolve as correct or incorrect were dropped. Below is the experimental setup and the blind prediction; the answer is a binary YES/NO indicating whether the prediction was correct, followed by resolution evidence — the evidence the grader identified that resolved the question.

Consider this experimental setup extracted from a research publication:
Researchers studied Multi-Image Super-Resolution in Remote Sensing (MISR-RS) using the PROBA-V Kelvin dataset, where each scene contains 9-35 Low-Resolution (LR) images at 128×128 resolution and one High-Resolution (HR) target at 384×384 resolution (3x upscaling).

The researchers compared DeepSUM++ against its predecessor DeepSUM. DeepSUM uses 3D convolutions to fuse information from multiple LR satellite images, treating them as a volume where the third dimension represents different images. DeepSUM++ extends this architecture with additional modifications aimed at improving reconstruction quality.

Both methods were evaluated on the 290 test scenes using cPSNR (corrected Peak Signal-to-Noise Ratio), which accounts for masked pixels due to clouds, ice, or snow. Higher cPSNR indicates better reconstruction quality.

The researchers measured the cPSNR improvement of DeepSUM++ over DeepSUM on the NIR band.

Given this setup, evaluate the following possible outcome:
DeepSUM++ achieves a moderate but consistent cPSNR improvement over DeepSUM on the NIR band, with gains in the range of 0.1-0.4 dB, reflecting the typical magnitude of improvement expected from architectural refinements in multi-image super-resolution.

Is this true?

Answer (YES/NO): NO